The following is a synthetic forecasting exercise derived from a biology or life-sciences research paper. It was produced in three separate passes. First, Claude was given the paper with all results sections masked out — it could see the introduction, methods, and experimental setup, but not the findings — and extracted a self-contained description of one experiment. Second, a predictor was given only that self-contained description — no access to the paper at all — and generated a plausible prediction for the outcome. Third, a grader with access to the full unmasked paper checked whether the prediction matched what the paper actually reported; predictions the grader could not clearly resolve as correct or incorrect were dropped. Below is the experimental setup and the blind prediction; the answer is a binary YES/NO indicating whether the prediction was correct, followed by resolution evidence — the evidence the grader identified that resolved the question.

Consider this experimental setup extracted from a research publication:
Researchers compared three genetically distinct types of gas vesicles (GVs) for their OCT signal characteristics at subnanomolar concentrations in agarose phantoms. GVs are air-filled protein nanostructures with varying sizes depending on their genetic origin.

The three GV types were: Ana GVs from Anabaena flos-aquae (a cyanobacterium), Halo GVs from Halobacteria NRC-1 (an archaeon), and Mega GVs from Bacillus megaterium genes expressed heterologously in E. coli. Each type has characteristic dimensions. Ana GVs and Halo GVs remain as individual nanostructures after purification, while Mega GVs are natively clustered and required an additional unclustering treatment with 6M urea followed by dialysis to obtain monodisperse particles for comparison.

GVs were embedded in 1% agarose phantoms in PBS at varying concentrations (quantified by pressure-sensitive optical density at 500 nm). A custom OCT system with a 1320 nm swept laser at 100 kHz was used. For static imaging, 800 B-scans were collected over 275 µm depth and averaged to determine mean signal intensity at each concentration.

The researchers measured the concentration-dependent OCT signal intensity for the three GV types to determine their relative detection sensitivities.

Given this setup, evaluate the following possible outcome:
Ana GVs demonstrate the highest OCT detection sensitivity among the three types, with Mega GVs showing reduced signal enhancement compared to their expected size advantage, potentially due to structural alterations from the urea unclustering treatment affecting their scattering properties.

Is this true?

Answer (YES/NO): NO